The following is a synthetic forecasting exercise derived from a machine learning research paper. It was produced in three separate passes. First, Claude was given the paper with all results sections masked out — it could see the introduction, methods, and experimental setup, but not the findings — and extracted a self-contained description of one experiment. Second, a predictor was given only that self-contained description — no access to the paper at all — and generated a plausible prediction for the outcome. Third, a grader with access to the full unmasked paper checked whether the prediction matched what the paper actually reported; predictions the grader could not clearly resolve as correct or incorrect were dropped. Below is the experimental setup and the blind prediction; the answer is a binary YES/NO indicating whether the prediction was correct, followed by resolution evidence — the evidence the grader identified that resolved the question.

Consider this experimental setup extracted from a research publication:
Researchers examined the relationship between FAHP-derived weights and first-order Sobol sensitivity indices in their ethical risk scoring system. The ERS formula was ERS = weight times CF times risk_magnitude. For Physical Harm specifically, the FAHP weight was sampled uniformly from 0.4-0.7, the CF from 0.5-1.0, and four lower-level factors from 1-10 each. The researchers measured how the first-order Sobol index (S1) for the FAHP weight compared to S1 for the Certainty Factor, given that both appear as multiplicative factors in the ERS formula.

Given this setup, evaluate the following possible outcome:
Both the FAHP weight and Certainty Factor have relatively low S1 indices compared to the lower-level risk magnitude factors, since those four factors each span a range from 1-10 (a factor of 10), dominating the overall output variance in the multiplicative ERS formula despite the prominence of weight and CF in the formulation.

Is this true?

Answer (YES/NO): NO